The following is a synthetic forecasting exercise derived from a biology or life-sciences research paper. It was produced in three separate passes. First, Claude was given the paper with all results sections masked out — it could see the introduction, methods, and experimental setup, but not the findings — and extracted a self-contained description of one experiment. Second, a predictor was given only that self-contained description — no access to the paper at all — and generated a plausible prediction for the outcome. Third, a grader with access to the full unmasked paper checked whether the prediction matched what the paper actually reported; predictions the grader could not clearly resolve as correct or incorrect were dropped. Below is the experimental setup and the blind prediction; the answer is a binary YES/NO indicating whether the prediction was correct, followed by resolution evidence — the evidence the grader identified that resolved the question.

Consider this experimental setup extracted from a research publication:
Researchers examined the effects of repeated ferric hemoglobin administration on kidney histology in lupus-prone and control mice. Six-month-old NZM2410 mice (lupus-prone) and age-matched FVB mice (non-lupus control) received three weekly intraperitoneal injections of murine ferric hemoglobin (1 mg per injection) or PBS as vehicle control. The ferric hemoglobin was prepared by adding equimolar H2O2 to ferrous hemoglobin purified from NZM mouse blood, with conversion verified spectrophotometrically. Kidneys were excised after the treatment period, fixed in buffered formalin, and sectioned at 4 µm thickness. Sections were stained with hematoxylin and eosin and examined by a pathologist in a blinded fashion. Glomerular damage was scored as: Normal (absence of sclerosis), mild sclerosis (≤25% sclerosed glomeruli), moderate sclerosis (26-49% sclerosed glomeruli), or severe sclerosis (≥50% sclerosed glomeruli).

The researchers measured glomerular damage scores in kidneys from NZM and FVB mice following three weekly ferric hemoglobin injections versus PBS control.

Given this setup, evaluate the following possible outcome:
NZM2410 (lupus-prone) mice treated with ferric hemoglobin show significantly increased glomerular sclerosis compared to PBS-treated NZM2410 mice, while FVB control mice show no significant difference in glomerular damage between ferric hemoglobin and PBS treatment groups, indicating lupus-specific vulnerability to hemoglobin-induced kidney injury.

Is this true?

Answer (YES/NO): YES